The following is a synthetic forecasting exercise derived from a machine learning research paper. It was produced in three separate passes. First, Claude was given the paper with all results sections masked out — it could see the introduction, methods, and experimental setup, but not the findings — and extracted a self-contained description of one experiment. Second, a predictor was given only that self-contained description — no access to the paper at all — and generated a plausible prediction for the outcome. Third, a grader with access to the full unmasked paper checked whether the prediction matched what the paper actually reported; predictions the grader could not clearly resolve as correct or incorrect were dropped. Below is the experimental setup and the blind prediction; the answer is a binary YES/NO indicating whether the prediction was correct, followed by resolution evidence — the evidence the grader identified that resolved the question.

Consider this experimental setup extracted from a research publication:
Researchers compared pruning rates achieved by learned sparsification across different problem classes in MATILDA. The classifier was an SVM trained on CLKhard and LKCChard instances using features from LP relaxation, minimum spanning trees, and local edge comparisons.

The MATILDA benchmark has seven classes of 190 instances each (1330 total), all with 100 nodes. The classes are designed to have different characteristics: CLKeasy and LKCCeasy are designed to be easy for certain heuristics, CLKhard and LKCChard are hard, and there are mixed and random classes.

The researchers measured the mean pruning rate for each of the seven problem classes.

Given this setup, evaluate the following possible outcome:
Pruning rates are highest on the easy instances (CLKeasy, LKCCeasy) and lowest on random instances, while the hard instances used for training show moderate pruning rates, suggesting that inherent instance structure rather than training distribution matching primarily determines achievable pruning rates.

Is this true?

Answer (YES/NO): NO